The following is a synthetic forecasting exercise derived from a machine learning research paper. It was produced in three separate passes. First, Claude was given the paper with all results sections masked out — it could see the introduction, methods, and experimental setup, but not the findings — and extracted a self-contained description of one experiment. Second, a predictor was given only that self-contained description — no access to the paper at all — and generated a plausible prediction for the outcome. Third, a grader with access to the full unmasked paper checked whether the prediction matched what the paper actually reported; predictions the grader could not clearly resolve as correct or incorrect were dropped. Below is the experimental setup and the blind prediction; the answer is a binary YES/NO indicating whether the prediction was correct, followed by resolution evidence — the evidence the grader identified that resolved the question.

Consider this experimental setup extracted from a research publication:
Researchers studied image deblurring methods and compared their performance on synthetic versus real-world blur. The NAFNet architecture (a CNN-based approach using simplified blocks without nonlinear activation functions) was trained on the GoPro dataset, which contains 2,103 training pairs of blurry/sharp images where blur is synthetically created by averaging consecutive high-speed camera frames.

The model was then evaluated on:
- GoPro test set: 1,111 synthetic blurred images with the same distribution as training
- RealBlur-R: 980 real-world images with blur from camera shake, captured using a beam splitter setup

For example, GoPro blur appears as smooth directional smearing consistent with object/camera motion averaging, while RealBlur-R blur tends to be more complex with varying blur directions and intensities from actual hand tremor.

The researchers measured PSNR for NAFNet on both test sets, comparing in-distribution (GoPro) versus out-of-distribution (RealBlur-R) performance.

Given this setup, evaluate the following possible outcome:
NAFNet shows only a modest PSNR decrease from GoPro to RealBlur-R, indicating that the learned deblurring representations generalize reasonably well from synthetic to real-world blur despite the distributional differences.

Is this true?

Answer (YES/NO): NO